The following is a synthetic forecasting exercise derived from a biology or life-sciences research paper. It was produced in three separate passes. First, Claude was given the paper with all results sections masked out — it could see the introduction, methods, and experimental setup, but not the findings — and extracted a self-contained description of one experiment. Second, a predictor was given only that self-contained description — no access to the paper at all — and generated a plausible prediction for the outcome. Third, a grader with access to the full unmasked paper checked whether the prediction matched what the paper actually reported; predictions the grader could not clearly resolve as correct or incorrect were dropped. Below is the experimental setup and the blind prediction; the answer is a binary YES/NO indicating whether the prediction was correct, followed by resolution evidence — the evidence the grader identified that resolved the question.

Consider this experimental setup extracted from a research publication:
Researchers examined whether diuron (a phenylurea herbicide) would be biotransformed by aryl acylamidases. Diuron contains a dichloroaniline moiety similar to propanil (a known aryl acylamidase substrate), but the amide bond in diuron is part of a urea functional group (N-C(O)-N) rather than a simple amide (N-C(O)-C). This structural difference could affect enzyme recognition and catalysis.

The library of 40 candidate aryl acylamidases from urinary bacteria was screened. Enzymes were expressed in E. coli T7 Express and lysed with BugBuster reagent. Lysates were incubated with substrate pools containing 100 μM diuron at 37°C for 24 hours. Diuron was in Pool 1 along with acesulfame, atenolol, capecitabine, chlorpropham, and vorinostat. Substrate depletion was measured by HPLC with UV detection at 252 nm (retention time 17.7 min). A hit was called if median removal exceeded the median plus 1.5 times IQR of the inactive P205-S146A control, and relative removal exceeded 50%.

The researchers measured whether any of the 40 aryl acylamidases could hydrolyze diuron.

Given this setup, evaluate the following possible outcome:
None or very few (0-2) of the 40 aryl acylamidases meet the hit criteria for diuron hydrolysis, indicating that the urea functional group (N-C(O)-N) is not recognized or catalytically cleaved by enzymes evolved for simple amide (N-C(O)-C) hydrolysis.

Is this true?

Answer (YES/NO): YES